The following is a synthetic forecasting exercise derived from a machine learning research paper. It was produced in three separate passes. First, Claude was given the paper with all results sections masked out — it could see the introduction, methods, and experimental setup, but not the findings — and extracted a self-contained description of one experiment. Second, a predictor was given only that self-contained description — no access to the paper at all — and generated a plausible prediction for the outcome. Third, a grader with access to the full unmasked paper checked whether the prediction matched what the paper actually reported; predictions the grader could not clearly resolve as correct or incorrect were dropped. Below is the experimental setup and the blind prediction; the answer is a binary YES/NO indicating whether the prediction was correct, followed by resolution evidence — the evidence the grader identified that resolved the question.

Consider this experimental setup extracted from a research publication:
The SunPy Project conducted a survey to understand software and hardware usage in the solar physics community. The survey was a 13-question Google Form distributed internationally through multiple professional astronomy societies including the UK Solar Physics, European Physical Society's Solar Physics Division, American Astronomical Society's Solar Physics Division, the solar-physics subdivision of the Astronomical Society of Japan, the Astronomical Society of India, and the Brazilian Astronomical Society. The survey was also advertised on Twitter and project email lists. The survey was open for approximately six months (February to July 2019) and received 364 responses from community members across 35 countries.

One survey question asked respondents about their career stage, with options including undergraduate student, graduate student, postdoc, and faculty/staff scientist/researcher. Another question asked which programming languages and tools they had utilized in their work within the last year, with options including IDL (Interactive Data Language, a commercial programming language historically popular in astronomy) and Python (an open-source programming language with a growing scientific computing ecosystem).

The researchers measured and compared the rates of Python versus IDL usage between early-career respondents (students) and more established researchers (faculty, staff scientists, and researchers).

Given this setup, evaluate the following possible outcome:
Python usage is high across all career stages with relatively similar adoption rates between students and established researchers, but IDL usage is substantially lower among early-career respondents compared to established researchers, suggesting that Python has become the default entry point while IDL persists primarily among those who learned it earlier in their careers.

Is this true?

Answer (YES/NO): NO